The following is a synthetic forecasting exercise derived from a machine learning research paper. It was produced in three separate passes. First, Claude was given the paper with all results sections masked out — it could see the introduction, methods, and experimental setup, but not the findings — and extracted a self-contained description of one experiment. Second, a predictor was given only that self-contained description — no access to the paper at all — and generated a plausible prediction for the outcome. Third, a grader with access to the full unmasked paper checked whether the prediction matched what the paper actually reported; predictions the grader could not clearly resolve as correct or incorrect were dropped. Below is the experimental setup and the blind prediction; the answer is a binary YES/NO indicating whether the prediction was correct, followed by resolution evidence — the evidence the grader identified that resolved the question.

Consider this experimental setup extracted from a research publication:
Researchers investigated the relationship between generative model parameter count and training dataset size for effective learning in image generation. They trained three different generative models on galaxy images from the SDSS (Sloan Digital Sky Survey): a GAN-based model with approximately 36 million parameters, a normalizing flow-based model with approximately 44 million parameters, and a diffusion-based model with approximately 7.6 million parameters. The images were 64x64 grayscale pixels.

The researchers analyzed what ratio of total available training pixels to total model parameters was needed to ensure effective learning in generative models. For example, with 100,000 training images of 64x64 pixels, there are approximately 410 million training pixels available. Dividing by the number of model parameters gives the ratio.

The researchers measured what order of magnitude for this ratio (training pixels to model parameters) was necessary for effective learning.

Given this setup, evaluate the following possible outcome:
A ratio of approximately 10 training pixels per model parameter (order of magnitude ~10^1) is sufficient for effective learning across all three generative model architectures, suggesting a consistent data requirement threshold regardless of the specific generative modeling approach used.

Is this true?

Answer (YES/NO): NO